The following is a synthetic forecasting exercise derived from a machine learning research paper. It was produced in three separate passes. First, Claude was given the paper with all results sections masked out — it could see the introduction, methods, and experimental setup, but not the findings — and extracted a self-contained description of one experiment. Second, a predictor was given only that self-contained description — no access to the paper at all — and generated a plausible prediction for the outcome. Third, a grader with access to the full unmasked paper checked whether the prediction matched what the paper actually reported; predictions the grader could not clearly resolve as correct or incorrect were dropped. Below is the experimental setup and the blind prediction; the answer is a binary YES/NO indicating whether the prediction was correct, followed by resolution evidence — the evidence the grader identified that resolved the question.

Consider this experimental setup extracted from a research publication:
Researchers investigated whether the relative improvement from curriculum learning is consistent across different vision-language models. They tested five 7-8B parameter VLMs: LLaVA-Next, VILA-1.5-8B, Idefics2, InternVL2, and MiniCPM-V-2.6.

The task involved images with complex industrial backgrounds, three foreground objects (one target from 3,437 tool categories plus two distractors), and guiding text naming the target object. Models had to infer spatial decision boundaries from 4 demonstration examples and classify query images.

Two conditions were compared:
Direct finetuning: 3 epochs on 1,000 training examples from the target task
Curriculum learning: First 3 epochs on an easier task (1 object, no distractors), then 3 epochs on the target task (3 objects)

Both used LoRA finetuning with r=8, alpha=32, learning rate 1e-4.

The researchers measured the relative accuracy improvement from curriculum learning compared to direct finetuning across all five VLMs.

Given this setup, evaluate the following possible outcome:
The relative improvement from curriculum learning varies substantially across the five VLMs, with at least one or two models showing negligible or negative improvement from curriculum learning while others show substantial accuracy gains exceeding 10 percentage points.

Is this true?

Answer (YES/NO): YES